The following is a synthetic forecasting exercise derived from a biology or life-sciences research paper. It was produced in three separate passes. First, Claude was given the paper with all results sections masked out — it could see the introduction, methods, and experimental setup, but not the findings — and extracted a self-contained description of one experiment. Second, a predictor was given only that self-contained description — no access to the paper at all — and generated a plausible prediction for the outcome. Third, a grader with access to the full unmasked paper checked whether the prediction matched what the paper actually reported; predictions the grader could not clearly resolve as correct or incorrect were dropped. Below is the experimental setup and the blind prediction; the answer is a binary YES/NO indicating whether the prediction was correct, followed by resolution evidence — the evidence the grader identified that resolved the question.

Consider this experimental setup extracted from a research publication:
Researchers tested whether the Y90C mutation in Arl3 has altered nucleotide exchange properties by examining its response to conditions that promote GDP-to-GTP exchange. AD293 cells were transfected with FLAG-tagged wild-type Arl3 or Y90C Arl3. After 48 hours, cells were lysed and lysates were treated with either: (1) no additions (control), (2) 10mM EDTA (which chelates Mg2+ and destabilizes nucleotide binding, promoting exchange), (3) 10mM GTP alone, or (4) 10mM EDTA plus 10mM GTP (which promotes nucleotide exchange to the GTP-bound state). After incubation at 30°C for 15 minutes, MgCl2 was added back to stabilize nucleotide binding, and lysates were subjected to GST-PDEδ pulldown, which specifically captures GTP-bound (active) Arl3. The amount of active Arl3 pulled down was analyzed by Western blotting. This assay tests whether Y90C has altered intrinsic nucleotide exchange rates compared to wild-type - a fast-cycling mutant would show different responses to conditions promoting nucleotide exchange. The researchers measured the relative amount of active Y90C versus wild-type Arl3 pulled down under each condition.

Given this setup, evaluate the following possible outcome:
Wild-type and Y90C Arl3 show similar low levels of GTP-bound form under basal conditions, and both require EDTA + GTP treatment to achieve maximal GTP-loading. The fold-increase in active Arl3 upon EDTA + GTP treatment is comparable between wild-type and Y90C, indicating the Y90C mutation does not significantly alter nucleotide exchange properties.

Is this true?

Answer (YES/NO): NO